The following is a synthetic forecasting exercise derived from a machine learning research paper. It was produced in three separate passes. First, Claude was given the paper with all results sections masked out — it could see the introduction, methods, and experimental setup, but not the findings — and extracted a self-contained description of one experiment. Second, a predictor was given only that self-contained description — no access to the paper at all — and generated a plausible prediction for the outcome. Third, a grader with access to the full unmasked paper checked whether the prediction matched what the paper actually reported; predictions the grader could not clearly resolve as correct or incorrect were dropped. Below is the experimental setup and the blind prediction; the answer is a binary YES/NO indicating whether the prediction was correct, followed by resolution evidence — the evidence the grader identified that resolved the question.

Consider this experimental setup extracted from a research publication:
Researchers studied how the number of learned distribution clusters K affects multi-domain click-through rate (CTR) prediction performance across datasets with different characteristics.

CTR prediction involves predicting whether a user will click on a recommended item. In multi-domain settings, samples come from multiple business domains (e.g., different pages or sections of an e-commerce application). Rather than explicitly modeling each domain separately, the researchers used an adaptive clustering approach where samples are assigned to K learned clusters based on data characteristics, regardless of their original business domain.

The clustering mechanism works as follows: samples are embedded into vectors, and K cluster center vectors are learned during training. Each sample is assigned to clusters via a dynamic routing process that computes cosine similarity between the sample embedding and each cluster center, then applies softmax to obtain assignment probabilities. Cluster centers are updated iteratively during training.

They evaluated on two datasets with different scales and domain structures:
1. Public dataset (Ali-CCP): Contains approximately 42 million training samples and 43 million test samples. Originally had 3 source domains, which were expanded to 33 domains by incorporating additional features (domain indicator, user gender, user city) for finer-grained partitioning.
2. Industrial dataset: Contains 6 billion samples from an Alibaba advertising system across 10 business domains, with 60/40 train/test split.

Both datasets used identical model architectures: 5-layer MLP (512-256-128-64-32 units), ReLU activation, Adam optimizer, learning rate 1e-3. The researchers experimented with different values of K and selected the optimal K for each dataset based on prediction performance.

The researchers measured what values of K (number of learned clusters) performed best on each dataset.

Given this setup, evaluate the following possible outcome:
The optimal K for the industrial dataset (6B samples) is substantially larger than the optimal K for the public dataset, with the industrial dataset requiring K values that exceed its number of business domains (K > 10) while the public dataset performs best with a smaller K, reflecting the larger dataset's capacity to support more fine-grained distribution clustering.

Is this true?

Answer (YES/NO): NO